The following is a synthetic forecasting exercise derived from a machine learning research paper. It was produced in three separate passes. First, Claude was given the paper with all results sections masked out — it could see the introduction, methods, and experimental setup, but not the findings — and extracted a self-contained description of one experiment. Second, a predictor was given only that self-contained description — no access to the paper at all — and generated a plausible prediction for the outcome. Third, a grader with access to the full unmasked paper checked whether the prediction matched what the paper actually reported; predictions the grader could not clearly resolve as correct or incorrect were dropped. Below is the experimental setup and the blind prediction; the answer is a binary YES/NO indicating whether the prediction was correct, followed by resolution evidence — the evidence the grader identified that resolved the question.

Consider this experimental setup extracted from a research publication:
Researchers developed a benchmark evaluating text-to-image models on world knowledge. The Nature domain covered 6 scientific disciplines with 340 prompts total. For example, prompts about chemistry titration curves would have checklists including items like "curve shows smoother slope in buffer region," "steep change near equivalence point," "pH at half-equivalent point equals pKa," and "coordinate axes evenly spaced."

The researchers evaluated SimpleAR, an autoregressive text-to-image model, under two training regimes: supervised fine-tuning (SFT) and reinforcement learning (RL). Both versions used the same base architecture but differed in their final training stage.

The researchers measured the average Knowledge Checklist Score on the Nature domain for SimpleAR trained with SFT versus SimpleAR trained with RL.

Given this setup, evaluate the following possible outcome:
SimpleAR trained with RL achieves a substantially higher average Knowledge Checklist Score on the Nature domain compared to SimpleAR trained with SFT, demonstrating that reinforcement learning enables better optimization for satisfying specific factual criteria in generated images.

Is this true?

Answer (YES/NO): NO